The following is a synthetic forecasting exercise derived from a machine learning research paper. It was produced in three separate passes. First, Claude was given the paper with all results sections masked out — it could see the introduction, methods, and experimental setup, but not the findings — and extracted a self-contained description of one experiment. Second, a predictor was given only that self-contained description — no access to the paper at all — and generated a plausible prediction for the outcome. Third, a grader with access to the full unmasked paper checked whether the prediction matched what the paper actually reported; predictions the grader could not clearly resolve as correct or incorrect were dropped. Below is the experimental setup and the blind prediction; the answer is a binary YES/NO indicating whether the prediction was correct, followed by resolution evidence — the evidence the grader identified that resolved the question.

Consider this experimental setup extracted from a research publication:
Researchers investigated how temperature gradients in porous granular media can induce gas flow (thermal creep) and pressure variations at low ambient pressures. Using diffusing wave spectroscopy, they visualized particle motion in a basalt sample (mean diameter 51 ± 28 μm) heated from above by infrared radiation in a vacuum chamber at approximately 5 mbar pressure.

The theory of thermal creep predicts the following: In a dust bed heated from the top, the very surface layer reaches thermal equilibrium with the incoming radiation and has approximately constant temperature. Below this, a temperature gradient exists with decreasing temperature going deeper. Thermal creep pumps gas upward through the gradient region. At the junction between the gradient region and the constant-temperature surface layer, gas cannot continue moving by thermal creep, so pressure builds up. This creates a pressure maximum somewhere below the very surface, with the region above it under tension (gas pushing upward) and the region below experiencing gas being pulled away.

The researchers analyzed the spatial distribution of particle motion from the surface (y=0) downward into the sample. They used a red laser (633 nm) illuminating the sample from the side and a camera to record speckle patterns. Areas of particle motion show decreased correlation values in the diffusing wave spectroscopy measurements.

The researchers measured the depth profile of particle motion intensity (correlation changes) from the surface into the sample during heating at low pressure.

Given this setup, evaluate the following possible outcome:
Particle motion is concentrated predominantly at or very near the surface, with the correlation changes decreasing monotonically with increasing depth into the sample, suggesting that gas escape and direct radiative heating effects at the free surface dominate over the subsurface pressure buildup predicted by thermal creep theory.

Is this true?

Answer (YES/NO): NO